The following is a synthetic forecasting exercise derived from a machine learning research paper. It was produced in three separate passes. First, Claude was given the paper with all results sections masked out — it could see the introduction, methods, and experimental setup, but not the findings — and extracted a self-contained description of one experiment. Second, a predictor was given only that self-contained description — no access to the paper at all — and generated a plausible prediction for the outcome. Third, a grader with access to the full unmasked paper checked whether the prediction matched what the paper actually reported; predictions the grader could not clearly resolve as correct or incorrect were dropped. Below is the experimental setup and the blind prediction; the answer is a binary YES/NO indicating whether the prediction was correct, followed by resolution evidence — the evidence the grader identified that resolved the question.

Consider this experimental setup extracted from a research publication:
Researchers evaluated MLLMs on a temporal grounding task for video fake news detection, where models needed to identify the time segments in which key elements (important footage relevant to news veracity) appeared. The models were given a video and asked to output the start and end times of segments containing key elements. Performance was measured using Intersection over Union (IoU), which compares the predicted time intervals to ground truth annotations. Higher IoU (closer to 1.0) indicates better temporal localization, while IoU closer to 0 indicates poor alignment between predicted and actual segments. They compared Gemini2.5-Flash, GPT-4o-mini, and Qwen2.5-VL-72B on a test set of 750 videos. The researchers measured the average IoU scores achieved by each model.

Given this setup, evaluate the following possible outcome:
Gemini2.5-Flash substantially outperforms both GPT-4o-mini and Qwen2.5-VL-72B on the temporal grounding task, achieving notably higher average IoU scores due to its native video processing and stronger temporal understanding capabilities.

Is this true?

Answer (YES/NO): YES